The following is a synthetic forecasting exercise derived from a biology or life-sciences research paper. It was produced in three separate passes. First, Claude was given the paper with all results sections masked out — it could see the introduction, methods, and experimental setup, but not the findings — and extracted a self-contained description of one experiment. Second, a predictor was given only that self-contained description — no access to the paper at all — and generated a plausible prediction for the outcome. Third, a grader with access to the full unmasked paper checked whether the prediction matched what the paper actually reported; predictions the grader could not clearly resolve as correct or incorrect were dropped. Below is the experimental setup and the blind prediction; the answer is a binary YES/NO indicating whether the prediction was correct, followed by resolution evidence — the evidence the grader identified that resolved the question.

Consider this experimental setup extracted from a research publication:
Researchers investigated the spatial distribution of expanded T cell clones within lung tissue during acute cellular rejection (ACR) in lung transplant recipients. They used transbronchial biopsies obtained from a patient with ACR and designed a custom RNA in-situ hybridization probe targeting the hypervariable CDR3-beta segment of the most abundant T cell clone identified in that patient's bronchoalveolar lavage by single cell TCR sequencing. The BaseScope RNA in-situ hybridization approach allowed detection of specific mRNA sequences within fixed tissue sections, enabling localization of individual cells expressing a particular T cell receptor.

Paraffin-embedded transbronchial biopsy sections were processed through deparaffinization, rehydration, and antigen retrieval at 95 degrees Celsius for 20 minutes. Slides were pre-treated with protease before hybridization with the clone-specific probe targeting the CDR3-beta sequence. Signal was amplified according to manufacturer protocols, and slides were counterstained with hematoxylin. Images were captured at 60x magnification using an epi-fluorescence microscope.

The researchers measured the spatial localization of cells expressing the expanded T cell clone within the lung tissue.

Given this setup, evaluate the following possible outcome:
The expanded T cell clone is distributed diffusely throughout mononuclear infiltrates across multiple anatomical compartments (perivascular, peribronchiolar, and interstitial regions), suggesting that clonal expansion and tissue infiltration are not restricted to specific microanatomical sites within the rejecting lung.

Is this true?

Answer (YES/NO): NO